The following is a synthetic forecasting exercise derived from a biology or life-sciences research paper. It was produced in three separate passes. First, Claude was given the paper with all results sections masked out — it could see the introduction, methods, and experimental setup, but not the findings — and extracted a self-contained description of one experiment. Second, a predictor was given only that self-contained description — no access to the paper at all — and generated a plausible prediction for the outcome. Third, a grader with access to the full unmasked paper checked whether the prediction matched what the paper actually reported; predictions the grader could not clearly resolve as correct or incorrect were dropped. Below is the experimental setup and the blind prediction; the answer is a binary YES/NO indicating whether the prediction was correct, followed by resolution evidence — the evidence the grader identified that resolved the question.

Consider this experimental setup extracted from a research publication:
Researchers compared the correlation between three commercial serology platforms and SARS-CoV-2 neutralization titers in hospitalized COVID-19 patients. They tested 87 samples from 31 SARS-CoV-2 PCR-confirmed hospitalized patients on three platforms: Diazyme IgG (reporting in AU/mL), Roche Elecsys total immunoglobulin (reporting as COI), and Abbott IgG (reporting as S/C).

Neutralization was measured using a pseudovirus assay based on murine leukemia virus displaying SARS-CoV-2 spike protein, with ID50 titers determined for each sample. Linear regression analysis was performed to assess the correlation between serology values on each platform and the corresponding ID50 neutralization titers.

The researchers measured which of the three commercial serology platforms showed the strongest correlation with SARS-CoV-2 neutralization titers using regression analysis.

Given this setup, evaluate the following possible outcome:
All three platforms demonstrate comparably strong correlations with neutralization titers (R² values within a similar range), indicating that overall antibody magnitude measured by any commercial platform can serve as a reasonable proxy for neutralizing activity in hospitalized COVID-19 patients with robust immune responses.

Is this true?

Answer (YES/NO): NO